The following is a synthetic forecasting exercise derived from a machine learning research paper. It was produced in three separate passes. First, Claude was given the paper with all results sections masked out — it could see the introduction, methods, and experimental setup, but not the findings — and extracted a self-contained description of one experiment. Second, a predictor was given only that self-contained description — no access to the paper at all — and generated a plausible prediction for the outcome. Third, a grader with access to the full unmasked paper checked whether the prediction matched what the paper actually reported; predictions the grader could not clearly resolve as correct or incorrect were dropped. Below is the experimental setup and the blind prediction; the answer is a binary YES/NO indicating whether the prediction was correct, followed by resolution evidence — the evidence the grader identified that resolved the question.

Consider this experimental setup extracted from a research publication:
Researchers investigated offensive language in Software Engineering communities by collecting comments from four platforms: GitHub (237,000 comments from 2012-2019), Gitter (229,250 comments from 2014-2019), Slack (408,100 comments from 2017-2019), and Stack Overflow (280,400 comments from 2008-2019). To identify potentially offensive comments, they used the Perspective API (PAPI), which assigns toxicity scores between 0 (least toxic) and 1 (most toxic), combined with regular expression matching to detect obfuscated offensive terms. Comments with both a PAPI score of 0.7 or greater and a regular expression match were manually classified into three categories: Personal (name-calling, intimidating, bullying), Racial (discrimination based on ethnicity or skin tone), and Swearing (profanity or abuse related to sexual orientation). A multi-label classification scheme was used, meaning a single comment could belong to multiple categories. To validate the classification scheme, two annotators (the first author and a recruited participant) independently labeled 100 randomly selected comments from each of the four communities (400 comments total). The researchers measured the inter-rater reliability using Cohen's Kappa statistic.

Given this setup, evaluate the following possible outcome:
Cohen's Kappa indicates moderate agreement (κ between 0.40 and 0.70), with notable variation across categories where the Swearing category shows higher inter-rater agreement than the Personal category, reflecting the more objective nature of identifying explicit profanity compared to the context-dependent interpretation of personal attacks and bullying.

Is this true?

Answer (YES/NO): NO